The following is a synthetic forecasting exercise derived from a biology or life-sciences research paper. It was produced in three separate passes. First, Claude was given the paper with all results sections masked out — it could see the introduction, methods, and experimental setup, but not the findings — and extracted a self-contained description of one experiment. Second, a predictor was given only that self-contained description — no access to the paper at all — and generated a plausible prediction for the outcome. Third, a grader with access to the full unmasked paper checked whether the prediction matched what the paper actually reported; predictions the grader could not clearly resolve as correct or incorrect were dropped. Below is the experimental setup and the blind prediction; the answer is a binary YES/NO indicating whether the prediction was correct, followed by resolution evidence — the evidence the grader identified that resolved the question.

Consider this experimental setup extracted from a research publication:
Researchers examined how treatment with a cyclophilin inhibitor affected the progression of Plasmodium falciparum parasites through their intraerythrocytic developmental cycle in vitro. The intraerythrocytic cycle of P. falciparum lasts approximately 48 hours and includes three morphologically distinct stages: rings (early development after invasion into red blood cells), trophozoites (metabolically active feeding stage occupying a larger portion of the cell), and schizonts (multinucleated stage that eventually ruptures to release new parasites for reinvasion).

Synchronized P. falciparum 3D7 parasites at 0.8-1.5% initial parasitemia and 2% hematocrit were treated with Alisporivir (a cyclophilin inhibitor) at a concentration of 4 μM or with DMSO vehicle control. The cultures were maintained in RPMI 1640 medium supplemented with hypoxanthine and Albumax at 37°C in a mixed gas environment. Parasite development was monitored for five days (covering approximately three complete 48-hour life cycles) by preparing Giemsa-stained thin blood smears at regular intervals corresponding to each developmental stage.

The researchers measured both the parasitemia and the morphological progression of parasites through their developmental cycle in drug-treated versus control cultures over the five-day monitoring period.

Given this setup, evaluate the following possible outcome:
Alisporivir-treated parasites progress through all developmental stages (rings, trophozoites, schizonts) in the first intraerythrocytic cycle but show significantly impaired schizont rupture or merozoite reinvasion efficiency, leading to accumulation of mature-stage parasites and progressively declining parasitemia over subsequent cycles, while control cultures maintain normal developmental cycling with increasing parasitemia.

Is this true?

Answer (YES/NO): NO